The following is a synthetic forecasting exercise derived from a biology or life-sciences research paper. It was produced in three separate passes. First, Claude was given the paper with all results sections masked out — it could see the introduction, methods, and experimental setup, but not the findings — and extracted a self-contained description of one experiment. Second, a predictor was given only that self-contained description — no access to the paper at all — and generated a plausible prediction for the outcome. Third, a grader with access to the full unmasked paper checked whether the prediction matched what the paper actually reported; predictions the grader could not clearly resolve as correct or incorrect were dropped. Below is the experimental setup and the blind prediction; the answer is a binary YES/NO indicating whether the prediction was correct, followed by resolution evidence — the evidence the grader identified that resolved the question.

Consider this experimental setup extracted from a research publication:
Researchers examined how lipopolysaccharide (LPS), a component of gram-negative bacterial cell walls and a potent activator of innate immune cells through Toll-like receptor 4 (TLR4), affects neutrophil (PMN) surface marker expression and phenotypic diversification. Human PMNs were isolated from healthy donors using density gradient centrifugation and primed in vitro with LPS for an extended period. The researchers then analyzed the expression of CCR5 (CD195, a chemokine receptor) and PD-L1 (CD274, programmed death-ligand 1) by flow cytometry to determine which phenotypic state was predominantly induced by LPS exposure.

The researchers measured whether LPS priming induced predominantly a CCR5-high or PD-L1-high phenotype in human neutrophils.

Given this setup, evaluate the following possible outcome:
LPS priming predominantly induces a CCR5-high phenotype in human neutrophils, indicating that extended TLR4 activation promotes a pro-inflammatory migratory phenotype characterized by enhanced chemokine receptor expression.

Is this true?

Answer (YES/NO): NO